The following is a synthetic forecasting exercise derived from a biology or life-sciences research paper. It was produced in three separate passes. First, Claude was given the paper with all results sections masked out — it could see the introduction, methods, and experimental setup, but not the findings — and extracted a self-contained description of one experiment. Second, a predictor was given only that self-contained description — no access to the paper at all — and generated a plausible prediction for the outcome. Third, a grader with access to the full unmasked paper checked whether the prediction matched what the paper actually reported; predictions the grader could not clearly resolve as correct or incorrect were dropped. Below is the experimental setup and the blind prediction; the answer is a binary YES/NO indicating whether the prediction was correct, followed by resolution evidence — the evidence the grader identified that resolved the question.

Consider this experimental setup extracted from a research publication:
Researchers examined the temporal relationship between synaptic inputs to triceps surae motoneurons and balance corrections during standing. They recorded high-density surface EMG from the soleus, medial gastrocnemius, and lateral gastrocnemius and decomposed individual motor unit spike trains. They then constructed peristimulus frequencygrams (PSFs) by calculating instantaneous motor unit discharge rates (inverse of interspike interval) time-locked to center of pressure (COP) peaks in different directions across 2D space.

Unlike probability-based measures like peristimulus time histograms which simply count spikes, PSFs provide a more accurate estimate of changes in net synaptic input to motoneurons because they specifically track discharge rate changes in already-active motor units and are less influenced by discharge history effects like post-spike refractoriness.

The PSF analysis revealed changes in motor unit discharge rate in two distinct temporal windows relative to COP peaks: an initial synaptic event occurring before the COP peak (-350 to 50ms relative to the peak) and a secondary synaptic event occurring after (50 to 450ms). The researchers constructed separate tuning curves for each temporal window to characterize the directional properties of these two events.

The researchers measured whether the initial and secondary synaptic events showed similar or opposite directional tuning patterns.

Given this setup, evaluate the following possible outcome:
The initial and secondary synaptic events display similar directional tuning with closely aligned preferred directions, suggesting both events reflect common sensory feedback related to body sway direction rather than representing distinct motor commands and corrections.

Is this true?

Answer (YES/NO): NO